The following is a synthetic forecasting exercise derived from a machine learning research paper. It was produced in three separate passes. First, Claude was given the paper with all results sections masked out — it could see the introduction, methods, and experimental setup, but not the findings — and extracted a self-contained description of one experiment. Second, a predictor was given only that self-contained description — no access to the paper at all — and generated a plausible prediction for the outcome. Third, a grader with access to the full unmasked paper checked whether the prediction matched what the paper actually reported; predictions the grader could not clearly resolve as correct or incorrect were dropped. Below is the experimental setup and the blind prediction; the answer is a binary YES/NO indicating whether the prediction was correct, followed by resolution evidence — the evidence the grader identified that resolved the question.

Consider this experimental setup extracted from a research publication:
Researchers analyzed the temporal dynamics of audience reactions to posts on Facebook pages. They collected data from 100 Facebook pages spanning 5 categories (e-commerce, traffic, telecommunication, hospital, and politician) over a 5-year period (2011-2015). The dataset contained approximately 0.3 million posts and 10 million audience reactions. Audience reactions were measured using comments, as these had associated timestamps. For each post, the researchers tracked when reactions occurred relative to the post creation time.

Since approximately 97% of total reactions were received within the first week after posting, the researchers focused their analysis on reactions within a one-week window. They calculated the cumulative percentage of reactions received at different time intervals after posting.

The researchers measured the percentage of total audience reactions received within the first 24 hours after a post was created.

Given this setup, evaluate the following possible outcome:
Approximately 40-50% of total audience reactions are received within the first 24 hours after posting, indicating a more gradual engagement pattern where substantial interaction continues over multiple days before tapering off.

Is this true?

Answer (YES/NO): NO